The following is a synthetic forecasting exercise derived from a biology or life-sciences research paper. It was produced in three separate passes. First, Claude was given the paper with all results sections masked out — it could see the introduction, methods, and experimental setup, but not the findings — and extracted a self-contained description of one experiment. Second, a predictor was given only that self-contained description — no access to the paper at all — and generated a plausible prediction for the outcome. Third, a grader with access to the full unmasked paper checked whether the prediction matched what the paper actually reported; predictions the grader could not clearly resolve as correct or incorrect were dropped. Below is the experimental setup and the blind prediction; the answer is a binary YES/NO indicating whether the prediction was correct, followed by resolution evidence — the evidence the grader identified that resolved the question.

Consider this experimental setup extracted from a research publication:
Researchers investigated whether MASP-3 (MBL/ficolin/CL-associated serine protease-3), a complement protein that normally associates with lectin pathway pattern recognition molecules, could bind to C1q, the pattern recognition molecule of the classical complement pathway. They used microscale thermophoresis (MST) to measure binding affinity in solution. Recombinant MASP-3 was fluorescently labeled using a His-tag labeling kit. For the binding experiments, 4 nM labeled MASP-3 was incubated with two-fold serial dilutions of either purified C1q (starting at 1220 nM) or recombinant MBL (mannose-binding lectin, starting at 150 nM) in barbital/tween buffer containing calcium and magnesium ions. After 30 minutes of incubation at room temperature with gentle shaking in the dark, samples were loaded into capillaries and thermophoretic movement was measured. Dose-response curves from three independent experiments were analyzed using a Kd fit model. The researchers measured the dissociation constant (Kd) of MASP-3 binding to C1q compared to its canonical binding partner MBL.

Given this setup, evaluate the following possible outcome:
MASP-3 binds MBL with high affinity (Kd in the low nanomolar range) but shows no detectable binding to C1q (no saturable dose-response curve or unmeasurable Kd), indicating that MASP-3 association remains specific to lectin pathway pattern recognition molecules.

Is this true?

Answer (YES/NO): NO